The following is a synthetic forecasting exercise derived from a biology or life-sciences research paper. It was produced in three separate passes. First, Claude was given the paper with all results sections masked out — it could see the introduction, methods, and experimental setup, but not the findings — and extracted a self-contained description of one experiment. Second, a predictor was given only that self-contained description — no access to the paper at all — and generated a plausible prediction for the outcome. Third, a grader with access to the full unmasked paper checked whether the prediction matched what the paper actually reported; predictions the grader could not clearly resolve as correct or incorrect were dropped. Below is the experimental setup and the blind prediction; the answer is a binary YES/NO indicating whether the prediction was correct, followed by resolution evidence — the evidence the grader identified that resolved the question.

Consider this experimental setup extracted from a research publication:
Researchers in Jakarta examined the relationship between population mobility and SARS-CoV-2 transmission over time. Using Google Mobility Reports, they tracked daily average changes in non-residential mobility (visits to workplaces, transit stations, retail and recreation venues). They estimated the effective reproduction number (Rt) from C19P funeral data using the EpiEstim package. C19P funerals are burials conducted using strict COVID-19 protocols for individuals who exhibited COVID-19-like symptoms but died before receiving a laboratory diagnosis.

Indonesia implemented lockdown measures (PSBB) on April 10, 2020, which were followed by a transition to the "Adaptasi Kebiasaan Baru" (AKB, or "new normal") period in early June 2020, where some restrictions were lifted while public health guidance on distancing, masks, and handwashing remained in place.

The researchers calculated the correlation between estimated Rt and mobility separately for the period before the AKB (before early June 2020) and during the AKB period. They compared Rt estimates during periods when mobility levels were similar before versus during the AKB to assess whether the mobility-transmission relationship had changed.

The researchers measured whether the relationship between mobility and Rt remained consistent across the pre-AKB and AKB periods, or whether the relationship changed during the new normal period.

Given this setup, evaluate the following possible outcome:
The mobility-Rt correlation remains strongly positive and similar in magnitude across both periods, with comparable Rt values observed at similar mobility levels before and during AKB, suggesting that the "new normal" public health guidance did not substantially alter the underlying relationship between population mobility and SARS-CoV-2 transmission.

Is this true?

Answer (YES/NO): NO